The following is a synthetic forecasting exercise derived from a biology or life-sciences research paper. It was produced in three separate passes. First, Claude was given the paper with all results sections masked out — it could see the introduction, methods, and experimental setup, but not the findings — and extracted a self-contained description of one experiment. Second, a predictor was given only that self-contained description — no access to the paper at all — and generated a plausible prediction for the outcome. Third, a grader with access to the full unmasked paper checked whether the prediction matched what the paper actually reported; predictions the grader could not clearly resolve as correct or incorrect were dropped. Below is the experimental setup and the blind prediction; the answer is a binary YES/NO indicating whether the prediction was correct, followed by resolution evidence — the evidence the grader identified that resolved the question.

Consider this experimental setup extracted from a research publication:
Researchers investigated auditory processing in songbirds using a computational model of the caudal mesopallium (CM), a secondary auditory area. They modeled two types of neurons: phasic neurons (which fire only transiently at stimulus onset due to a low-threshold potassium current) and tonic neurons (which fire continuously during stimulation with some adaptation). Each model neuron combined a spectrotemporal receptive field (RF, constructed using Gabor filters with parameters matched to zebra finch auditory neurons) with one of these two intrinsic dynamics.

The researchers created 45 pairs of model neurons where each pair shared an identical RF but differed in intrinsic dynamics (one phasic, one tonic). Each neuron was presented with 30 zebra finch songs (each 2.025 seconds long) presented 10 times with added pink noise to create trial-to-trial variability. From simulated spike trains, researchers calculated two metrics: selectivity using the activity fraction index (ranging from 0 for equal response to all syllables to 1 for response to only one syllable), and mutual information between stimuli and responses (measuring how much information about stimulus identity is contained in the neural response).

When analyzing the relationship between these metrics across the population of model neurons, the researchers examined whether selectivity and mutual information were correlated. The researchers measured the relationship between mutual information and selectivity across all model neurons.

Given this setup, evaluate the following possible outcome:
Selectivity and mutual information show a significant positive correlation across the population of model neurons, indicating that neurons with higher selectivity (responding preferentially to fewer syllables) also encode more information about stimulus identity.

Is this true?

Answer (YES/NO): NO